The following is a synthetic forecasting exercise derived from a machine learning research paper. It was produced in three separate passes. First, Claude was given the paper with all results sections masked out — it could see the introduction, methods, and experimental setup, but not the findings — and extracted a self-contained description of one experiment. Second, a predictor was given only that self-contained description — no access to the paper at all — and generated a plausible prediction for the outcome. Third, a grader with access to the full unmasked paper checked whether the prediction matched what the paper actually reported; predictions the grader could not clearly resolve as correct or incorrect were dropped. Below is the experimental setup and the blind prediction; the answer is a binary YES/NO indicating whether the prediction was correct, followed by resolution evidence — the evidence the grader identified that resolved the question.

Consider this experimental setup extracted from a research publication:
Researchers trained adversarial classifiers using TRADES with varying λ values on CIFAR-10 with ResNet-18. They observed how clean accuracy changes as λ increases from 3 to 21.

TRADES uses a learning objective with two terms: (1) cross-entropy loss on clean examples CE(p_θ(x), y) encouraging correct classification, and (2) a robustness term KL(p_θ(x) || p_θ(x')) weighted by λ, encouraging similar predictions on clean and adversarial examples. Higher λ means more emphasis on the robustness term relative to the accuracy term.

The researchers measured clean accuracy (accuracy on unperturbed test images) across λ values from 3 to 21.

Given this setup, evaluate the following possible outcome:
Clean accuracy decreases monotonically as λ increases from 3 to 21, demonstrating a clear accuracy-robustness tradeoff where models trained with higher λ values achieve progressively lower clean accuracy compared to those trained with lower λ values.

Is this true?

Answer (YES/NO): YES